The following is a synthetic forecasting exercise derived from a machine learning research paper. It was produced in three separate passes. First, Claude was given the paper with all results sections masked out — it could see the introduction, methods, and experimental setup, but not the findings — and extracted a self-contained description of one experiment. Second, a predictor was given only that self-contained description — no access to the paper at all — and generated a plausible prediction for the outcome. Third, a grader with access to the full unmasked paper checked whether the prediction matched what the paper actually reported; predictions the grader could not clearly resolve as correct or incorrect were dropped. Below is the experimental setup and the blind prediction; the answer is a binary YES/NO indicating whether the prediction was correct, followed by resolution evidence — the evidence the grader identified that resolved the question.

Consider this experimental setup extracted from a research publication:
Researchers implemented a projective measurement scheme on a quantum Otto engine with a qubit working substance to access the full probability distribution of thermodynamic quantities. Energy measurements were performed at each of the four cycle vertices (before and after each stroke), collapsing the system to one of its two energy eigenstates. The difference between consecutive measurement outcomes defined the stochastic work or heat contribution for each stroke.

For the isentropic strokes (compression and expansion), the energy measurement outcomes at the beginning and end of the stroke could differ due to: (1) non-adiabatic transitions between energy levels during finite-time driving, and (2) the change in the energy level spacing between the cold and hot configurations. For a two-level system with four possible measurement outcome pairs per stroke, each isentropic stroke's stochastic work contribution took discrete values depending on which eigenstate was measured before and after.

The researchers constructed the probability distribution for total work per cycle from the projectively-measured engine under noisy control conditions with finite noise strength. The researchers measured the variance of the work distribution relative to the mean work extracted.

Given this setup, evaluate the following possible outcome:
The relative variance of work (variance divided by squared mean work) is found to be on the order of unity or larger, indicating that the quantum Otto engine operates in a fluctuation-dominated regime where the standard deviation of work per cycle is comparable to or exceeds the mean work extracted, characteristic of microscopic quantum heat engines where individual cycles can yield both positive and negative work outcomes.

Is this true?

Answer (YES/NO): YES